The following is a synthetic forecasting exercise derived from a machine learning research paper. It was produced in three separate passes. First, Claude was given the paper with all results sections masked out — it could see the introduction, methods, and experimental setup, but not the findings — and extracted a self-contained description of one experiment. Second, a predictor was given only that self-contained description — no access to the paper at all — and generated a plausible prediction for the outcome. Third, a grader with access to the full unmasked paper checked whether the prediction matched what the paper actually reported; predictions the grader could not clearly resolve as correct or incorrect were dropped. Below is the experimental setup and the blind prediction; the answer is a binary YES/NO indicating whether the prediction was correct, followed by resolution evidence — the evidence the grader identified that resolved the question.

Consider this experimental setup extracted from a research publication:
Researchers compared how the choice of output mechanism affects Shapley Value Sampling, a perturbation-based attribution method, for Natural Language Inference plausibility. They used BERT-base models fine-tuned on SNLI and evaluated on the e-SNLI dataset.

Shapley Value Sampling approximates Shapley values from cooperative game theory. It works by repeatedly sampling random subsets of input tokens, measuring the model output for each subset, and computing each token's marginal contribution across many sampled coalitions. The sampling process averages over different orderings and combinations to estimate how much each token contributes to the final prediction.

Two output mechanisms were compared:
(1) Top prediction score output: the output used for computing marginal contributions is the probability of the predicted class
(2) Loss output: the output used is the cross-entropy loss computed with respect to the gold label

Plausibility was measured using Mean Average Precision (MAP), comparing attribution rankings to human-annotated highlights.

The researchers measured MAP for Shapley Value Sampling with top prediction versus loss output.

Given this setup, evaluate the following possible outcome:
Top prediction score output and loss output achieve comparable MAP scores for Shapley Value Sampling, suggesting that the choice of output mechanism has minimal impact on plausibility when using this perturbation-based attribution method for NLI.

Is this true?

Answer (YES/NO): NO